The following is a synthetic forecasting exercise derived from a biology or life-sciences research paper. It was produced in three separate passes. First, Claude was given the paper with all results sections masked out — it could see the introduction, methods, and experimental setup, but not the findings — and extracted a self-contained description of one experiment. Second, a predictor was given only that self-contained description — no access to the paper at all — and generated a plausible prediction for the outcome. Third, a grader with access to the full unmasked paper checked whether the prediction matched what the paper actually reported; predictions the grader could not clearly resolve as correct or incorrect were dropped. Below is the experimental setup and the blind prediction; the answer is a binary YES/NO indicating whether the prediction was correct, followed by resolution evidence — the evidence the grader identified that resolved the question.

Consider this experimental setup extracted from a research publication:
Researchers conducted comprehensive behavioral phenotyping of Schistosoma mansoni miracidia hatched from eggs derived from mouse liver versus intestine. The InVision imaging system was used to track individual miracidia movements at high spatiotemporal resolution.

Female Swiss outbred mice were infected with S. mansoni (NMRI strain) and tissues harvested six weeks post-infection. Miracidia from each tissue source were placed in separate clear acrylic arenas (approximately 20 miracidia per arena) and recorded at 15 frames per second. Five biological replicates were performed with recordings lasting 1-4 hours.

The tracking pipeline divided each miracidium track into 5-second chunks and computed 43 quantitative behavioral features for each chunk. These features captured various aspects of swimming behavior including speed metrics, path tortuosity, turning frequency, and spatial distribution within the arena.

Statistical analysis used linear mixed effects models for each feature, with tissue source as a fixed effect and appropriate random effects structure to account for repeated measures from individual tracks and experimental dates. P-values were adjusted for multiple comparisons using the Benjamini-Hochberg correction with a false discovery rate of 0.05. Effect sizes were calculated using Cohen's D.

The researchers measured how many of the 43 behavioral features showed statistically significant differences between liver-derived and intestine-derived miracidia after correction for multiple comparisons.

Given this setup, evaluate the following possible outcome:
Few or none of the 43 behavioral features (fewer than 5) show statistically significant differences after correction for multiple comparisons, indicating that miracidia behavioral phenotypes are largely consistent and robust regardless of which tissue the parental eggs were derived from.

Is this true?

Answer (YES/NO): NO